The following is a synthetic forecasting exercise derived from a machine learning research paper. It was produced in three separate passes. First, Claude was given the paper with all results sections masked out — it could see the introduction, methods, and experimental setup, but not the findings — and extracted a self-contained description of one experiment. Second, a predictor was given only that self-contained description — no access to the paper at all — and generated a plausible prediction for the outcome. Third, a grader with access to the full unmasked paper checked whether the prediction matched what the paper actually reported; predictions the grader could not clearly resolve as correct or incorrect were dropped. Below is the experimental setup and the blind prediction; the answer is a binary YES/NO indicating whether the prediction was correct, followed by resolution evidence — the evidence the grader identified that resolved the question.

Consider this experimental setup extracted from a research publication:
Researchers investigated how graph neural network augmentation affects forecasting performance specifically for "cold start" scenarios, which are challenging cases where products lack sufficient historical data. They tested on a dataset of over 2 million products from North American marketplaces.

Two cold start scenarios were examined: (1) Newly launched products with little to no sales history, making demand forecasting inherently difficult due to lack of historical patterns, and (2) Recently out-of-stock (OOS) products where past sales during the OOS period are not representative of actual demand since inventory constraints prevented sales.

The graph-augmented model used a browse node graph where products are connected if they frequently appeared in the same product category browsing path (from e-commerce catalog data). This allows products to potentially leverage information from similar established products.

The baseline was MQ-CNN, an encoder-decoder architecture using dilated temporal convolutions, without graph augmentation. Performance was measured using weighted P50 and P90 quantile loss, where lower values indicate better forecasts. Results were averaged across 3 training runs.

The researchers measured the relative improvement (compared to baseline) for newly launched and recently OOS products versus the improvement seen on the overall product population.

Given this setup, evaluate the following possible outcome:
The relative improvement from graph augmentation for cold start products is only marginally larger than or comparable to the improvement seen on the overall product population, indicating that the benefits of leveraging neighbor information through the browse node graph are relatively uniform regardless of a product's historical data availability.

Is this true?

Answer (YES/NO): NO